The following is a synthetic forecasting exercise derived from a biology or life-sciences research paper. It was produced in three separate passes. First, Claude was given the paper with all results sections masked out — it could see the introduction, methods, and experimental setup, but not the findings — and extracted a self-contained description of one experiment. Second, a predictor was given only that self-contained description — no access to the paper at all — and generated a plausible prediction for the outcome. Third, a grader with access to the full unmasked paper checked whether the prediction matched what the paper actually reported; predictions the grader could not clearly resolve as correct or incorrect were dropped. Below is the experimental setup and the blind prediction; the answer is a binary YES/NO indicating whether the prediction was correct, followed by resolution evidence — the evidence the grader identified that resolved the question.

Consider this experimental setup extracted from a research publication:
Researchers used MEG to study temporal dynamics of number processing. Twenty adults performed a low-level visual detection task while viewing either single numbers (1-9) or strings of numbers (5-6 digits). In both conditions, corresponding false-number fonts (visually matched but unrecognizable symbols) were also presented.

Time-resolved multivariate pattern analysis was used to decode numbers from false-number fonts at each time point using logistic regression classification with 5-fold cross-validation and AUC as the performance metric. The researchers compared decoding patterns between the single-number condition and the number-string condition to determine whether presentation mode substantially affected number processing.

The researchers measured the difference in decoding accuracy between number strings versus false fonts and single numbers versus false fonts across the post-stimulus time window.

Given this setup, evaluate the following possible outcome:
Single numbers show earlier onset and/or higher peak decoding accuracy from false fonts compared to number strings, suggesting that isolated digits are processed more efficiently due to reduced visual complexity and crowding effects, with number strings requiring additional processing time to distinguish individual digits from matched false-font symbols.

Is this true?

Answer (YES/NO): NO